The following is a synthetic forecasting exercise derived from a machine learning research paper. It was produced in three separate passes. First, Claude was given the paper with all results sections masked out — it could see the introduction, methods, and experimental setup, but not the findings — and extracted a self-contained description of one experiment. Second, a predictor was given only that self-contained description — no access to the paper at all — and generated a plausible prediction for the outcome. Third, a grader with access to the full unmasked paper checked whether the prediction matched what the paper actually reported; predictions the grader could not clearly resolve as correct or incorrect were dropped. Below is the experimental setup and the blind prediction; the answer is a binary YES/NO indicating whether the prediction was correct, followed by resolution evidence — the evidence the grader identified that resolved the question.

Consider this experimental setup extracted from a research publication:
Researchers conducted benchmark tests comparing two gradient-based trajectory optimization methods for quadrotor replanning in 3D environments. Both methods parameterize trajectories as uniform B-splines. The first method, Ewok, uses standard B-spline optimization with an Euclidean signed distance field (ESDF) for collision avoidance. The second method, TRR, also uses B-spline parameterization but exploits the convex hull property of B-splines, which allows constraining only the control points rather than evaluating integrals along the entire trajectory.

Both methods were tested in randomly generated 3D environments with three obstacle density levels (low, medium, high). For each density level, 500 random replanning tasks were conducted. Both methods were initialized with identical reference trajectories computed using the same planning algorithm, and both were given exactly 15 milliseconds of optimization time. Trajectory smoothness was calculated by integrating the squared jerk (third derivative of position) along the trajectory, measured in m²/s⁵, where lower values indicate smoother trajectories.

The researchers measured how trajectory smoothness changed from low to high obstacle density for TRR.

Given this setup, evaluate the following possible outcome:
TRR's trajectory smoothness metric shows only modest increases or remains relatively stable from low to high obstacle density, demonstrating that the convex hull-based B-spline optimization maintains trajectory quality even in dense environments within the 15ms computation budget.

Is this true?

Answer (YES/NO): NO